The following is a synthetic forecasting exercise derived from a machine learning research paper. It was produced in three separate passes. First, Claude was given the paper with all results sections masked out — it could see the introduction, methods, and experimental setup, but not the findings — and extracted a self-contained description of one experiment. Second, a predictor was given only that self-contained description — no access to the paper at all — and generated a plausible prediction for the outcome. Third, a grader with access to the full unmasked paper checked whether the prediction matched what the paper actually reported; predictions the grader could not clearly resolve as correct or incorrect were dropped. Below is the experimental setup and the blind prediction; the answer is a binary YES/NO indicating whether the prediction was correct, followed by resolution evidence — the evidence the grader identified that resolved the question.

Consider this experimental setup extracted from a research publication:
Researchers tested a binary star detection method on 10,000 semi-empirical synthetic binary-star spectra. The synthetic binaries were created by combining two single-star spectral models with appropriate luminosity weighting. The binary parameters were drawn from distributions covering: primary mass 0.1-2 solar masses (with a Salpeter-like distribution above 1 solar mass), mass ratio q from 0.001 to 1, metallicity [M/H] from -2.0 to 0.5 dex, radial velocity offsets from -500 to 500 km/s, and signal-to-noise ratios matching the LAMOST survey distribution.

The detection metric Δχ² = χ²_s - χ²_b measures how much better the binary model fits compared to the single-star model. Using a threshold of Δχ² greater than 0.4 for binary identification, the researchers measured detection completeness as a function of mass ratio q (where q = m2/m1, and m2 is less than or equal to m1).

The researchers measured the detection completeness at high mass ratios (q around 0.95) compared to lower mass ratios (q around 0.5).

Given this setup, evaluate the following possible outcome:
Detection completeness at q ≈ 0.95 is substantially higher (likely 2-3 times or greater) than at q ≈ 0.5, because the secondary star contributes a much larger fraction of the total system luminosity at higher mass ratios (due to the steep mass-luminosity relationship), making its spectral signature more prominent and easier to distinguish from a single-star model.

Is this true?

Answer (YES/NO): YES